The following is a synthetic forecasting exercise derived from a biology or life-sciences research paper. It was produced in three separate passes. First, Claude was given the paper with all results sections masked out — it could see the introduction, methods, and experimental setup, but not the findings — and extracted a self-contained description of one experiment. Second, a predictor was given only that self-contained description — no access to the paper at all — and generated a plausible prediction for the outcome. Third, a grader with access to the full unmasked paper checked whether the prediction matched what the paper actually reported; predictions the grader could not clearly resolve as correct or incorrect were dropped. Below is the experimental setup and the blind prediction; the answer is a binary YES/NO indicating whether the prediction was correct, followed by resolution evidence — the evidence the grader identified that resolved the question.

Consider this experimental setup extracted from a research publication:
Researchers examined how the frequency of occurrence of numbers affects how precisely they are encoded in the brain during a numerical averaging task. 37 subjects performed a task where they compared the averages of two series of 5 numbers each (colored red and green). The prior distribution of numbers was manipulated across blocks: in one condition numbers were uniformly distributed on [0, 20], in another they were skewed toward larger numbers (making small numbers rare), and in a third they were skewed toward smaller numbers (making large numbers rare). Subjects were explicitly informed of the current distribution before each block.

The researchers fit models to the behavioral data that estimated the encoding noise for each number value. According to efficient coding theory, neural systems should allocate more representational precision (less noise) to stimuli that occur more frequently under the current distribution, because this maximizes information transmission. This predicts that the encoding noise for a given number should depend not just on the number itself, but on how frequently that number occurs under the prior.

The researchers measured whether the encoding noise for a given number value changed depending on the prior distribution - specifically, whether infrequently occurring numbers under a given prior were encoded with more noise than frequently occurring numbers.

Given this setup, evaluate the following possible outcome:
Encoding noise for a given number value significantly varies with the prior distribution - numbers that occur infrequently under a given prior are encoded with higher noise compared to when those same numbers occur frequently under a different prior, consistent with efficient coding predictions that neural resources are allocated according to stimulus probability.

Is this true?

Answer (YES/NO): YES